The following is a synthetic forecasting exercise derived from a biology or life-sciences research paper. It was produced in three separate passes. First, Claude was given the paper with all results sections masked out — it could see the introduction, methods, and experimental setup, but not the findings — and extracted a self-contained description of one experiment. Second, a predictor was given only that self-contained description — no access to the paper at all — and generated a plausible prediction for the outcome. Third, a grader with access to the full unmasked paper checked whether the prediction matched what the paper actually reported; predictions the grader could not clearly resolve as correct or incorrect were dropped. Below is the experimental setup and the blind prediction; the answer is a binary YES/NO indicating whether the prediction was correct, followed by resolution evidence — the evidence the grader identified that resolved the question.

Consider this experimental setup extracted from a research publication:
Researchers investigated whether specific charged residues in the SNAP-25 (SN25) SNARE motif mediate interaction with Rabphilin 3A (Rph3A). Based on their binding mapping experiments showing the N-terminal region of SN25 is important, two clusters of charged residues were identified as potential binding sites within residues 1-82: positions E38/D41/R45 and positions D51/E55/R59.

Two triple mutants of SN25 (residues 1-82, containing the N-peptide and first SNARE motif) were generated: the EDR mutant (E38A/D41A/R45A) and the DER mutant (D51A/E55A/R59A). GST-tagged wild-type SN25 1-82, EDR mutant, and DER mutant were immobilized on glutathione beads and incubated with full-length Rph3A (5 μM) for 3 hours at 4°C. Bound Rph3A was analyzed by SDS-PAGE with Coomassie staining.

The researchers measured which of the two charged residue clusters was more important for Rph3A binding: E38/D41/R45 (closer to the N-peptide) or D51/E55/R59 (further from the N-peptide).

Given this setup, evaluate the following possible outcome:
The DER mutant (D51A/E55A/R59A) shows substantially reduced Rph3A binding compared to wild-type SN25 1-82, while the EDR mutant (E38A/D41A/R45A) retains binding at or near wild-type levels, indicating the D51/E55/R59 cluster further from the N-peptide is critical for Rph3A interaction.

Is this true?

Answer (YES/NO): NO